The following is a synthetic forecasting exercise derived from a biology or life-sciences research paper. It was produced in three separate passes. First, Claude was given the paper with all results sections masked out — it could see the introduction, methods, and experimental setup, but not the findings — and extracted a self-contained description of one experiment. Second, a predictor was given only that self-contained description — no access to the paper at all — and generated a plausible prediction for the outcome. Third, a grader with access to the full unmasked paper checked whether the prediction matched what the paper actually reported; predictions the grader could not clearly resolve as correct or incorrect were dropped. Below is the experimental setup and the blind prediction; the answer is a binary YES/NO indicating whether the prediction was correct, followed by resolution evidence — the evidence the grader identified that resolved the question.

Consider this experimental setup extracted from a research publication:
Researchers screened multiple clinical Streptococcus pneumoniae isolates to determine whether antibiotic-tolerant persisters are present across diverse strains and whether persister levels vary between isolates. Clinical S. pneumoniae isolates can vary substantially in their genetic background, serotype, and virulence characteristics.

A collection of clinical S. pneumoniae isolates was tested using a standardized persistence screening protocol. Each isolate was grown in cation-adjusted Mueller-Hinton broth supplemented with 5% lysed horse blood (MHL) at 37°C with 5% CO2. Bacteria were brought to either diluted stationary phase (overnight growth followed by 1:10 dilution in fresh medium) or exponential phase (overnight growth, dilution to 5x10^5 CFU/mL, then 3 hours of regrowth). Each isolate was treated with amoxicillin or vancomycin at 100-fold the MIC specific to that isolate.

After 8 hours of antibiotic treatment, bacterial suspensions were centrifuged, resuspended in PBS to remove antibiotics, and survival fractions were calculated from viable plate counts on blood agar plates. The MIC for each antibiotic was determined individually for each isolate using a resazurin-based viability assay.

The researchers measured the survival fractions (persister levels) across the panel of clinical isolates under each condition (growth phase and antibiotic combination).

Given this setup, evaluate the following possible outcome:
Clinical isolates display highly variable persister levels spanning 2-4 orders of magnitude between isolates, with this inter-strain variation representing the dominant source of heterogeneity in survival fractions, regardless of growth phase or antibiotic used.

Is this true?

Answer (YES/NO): YES